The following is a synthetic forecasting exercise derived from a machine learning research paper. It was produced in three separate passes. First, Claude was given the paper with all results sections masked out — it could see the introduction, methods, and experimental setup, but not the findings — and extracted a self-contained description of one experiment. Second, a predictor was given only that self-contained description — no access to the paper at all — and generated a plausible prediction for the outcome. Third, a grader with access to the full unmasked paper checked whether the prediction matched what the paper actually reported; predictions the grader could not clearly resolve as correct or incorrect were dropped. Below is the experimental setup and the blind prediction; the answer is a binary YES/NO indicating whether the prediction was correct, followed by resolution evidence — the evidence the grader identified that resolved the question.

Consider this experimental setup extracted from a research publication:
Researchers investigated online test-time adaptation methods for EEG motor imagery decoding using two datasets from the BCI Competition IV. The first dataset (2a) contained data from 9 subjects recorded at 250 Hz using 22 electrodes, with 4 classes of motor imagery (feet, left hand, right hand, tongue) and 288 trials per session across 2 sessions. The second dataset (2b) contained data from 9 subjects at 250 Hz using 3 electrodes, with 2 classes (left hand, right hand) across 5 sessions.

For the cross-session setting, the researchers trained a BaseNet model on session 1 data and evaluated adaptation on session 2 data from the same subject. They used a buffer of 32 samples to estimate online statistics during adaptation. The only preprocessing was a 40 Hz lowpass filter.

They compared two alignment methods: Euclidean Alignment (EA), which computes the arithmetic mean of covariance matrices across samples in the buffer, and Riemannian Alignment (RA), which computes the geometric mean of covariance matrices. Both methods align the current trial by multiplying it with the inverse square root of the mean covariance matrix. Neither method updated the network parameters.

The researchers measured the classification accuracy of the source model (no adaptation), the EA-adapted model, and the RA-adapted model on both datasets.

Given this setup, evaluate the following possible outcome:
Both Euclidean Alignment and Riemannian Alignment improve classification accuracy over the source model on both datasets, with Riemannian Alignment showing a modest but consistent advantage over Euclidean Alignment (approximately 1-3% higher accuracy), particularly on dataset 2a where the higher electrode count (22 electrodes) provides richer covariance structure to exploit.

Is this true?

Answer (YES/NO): NO